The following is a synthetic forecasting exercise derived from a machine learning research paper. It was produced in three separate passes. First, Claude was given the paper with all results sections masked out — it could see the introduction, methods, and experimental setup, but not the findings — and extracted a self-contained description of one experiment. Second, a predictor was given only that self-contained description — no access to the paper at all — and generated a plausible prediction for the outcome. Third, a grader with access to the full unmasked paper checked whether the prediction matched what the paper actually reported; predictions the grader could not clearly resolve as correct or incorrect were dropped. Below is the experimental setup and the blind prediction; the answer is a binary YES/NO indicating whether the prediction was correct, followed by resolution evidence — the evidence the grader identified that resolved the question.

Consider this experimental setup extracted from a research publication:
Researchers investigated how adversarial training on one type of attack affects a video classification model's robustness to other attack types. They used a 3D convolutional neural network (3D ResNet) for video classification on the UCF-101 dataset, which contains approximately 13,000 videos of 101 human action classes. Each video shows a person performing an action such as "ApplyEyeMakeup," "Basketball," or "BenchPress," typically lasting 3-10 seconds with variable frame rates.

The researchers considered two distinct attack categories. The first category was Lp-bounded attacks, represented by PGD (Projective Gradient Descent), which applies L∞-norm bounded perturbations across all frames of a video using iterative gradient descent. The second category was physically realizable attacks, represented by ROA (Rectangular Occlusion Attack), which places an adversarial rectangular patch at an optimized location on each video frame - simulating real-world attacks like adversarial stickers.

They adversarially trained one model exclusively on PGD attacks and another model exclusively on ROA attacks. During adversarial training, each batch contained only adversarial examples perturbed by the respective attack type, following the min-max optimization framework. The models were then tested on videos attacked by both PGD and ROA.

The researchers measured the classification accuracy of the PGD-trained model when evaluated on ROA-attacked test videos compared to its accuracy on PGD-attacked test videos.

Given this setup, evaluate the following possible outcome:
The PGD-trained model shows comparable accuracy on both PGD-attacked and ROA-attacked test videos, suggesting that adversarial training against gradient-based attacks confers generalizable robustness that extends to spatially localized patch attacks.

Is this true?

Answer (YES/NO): NO